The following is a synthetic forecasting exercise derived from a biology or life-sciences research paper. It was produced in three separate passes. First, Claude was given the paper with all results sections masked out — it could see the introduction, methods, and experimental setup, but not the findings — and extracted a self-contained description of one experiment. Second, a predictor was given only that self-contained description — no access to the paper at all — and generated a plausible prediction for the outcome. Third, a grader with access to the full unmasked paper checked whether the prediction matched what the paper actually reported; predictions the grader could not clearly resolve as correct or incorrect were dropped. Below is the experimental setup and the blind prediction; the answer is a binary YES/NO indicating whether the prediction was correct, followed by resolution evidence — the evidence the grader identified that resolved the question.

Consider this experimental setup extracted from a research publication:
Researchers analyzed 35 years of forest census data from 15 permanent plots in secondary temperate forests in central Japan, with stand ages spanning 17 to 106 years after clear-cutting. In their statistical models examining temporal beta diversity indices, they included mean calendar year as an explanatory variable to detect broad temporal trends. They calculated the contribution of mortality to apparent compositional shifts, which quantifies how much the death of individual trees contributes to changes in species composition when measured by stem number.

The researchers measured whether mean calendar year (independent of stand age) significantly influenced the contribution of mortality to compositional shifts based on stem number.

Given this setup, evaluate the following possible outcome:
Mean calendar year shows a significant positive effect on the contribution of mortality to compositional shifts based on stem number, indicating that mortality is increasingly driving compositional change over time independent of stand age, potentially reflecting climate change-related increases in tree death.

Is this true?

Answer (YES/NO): YES